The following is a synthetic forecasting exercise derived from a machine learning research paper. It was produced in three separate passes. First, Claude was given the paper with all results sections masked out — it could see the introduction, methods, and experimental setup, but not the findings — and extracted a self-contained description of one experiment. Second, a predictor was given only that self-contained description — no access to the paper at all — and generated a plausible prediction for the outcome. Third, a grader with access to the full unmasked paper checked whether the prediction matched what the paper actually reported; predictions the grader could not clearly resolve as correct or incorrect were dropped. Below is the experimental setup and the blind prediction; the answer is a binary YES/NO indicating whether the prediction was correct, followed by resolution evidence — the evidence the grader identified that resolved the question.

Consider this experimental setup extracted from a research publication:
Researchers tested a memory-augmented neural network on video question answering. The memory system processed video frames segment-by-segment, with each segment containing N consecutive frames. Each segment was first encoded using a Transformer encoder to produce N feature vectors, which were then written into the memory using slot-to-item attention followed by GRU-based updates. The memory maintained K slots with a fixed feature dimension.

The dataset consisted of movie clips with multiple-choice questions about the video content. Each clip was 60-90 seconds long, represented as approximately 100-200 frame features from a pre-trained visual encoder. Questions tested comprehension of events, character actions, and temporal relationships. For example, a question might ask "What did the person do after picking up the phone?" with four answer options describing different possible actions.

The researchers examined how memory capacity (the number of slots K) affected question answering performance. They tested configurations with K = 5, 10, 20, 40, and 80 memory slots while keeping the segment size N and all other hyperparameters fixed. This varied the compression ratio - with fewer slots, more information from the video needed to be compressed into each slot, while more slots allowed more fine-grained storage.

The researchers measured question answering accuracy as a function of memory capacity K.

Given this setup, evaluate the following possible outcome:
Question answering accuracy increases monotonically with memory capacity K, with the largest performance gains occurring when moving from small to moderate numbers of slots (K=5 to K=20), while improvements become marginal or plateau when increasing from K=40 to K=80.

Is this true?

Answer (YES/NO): YES